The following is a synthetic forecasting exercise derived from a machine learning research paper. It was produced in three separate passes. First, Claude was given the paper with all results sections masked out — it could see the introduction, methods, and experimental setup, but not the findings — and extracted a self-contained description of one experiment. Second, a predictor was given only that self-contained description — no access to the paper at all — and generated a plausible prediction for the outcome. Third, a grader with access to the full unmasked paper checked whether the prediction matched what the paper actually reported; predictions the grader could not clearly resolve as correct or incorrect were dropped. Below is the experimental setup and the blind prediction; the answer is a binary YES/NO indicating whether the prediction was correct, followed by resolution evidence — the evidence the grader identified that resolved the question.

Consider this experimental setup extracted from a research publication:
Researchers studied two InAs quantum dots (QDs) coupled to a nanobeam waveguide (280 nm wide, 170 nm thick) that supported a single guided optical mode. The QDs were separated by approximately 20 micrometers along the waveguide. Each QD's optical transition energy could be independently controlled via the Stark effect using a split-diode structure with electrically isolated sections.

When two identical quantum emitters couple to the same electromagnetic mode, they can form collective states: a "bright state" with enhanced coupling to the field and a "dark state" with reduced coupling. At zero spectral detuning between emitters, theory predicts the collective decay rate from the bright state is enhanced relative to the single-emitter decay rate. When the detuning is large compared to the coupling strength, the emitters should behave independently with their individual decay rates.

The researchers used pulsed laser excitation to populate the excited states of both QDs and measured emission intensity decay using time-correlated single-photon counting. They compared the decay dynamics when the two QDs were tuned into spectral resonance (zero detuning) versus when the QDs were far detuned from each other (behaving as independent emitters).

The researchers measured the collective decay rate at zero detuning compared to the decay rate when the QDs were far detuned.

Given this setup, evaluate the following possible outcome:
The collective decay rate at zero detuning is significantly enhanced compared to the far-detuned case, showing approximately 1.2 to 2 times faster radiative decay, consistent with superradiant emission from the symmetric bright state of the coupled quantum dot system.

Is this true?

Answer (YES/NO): YES